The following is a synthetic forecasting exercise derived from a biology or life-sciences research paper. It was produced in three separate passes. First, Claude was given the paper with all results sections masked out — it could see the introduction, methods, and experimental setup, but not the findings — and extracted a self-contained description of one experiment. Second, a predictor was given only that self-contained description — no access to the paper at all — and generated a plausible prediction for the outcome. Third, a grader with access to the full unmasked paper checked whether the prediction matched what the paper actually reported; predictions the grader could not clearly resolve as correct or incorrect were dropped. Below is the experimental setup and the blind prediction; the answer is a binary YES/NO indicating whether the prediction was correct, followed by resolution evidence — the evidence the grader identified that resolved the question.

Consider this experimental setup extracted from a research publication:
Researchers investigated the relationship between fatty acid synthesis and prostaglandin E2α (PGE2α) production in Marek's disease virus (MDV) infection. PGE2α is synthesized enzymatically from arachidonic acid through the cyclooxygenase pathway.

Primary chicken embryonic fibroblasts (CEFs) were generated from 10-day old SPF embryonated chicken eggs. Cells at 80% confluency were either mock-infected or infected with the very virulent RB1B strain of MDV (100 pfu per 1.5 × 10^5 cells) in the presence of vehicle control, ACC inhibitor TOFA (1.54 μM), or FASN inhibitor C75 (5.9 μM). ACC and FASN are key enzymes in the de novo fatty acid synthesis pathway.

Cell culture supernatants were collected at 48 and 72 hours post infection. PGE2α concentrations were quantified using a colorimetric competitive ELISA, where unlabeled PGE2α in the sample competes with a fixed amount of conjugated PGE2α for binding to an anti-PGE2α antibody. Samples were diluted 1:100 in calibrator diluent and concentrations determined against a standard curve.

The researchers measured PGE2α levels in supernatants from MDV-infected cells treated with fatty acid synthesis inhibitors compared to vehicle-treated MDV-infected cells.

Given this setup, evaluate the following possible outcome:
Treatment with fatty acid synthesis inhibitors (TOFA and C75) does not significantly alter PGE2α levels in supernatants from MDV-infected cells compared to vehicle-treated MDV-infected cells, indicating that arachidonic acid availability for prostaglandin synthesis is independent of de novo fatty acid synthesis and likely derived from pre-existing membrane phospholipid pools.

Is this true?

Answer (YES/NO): NO